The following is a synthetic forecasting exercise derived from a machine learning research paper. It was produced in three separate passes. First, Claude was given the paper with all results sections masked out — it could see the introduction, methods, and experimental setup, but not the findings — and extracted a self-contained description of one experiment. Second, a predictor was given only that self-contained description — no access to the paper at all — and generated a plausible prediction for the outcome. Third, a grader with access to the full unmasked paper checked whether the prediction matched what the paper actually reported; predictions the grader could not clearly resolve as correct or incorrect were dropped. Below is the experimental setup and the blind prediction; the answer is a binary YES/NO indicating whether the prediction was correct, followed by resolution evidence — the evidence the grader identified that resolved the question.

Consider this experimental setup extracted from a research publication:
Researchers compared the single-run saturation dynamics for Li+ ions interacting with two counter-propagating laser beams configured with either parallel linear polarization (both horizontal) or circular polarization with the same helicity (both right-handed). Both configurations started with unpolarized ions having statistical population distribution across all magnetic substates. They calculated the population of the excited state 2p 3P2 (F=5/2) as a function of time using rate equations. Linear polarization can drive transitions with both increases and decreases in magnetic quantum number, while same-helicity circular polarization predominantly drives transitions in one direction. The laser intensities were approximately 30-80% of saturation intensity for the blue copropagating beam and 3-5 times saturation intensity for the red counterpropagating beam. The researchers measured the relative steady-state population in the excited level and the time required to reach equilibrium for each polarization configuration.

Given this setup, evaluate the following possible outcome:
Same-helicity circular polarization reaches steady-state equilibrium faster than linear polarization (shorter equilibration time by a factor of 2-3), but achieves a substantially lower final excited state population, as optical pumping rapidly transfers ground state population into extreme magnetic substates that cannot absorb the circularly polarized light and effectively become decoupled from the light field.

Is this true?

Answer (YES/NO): NO